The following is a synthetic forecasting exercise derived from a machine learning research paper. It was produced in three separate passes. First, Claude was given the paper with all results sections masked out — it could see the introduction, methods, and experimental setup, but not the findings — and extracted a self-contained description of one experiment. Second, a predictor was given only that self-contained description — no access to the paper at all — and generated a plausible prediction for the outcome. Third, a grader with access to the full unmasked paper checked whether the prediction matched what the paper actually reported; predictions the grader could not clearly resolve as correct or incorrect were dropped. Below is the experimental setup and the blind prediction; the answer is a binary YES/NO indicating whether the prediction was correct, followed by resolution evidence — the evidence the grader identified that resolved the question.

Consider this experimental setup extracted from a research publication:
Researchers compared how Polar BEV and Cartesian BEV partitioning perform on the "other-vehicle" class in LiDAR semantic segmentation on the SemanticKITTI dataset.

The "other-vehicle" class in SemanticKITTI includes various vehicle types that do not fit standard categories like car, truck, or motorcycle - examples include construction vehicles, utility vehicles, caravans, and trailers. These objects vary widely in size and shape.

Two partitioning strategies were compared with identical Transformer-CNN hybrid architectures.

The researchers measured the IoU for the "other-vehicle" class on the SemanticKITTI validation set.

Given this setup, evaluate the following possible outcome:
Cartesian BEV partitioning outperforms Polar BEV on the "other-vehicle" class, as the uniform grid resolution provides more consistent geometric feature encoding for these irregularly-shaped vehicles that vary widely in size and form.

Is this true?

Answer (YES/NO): YES